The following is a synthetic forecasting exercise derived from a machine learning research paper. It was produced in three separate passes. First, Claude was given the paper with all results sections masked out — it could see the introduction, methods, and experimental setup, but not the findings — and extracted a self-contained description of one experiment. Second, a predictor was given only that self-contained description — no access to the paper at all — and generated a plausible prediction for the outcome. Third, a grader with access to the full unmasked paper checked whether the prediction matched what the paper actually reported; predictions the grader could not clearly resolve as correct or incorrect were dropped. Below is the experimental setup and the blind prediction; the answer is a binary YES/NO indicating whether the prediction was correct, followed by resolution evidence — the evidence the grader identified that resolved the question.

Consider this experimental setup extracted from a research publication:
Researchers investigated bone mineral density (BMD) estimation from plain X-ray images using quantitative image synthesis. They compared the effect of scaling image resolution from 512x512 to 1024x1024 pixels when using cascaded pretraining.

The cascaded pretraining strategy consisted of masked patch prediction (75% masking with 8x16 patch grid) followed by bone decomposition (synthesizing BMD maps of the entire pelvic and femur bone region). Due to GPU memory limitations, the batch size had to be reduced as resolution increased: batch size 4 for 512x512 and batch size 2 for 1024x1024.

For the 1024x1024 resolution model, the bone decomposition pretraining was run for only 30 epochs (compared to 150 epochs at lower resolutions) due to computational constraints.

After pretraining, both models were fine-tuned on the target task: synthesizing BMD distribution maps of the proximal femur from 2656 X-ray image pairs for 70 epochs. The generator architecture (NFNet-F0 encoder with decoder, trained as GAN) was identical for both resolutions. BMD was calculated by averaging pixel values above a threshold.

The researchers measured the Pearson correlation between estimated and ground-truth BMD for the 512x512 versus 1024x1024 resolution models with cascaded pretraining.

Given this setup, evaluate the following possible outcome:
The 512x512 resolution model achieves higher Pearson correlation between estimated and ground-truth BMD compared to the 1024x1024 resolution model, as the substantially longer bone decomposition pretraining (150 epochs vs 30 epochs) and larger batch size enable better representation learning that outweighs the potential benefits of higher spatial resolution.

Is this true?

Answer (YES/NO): NO